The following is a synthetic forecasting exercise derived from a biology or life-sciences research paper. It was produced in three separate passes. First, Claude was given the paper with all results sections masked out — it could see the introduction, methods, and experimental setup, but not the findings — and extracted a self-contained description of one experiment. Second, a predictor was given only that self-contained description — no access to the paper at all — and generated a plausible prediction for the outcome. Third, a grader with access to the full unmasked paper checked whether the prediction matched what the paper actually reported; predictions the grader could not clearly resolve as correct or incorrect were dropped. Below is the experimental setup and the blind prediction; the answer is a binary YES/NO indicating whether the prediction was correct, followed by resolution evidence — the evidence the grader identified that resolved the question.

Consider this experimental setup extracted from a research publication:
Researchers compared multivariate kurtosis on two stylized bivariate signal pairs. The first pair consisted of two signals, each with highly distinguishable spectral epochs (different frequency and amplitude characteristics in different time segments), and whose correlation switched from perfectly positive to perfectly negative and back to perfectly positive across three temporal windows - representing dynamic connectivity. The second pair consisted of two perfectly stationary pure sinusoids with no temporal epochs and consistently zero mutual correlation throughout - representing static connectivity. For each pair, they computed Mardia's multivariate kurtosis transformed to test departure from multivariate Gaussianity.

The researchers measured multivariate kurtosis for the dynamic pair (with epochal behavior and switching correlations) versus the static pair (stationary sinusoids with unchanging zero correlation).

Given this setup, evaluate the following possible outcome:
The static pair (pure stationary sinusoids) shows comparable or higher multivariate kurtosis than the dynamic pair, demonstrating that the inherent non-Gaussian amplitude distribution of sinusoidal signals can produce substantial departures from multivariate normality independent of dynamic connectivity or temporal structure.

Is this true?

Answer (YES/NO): YES